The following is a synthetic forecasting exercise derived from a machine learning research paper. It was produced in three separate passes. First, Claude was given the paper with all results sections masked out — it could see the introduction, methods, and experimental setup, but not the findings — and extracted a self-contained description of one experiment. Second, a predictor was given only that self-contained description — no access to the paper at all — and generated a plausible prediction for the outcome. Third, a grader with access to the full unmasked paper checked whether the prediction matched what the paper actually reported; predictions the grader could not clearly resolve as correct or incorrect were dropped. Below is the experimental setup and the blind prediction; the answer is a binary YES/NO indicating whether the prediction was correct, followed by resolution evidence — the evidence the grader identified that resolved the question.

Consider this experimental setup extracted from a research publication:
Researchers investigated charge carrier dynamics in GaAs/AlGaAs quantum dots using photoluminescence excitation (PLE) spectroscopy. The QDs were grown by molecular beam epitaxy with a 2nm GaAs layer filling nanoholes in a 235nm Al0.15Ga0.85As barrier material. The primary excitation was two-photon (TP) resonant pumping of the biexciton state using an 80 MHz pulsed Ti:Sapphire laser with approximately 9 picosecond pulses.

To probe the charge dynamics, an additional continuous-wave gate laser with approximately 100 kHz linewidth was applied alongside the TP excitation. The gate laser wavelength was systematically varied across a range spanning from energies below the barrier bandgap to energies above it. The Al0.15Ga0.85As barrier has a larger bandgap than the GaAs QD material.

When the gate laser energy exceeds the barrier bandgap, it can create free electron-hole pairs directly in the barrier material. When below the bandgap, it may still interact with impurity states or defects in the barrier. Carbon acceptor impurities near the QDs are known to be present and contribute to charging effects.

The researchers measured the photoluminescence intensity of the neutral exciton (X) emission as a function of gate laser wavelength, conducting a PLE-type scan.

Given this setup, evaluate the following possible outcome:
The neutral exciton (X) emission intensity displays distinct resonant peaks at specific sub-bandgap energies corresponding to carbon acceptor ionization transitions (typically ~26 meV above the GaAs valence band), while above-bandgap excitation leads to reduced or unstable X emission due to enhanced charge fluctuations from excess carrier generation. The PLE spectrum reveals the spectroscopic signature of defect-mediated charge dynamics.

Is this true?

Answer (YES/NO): NO